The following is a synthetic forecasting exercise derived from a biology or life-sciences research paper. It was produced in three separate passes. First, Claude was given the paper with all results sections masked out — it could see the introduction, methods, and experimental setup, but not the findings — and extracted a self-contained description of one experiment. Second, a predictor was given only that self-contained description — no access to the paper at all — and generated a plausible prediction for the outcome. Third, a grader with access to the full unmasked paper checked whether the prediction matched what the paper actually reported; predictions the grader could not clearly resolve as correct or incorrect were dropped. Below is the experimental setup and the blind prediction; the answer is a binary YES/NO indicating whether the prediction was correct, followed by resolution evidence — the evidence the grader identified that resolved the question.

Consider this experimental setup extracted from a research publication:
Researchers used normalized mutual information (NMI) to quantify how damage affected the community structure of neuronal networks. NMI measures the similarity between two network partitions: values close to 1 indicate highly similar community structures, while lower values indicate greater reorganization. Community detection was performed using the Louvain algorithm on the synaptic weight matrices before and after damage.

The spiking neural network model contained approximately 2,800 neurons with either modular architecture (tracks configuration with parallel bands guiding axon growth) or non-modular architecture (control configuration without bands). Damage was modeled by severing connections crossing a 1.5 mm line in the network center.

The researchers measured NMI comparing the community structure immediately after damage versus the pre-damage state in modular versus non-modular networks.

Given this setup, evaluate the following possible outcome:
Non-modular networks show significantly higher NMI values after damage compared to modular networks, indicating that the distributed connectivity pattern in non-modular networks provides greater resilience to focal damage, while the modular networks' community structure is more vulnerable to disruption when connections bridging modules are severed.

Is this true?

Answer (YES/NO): NO